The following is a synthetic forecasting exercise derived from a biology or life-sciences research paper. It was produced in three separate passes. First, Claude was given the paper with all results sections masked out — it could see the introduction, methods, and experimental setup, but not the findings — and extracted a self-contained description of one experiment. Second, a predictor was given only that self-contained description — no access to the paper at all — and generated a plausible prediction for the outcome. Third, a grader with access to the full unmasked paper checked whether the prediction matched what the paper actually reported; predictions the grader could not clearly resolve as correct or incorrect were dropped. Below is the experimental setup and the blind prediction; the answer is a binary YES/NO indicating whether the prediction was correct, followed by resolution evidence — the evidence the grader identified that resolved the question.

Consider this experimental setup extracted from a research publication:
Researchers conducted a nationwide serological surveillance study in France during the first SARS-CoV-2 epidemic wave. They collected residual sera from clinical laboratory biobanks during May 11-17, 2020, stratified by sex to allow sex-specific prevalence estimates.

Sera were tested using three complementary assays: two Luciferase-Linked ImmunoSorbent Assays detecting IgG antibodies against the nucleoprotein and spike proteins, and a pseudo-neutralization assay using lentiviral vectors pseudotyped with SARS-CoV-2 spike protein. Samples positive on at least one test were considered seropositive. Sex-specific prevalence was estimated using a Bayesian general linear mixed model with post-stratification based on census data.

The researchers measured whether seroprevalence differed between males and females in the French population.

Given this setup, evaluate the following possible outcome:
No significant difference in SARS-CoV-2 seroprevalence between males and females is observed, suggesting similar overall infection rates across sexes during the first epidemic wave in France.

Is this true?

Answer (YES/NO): YES